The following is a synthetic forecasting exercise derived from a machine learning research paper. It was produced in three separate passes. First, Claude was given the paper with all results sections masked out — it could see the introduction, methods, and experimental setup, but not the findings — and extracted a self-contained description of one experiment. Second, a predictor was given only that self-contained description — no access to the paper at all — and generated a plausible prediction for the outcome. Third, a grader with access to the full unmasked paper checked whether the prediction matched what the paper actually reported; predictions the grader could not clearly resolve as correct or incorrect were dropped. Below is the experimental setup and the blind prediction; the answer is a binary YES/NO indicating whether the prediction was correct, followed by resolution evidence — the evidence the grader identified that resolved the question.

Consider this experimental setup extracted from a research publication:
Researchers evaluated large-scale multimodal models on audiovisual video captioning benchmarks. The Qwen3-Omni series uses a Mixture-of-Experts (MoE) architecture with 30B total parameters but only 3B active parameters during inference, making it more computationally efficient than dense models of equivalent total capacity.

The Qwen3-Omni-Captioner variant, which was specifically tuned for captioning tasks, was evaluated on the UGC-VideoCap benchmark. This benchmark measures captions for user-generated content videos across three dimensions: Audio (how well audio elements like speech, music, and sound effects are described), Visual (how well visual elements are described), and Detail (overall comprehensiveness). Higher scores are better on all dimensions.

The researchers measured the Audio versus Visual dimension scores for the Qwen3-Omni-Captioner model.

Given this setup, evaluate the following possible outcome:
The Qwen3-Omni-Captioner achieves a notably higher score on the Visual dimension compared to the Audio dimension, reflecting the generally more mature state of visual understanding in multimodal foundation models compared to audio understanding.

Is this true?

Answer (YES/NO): YES